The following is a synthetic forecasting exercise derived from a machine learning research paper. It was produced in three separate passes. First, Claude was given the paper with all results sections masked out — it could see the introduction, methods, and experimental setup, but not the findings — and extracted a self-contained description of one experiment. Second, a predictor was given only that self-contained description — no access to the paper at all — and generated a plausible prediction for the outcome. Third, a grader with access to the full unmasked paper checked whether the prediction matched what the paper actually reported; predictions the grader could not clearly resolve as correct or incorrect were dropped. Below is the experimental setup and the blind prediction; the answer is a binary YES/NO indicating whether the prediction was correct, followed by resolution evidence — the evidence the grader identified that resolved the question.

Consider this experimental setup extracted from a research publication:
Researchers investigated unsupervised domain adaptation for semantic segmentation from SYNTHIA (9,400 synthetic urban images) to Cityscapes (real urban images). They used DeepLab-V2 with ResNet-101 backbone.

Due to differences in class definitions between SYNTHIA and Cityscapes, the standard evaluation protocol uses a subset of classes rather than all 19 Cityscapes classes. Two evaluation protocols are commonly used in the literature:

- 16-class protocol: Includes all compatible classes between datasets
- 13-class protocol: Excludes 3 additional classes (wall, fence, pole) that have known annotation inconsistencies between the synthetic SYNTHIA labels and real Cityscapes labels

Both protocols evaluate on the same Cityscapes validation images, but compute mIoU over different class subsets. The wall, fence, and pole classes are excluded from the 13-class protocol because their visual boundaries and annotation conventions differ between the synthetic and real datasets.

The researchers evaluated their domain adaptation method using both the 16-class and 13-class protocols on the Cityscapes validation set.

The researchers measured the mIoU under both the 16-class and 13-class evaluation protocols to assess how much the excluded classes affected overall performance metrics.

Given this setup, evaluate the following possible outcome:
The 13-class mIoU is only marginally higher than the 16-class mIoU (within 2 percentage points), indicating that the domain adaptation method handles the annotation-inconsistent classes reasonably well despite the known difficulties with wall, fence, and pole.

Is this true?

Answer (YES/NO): NO